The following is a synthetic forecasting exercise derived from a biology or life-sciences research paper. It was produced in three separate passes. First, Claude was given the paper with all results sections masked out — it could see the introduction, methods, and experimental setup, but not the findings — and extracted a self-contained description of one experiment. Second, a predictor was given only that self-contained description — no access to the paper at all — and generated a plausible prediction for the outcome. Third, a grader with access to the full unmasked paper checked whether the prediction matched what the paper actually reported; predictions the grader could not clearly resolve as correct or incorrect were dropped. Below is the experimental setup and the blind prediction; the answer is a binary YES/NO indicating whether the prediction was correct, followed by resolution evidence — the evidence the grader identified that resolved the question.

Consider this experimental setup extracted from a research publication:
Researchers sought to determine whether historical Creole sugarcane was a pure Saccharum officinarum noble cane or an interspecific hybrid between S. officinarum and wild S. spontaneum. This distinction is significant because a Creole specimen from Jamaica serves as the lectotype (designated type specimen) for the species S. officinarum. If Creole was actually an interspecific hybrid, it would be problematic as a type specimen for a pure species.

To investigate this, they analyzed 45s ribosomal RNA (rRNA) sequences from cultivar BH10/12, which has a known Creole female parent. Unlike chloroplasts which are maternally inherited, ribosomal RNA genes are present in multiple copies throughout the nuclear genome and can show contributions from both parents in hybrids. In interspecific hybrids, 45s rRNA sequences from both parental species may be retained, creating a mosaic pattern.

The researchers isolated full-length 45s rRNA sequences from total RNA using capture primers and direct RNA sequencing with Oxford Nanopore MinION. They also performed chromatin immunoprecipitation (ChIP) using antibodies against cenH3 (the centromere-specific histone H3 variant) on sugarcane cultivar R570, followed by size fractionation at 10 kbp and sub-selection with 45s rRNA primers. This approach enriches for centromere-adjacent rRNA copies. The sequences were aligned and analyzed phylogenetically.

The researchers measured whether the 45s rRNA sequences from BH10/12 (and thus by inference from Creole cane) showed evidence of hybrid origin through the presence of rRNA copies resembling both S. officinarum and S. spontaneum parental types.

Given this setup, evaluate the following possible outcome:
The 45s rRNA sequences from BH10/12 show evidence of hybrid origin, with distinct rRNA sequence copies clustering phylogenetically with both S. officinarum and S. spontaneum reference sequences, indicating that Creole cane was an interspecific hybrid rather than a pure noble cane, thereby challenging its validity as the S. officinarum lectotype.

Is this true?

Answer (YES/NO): YES